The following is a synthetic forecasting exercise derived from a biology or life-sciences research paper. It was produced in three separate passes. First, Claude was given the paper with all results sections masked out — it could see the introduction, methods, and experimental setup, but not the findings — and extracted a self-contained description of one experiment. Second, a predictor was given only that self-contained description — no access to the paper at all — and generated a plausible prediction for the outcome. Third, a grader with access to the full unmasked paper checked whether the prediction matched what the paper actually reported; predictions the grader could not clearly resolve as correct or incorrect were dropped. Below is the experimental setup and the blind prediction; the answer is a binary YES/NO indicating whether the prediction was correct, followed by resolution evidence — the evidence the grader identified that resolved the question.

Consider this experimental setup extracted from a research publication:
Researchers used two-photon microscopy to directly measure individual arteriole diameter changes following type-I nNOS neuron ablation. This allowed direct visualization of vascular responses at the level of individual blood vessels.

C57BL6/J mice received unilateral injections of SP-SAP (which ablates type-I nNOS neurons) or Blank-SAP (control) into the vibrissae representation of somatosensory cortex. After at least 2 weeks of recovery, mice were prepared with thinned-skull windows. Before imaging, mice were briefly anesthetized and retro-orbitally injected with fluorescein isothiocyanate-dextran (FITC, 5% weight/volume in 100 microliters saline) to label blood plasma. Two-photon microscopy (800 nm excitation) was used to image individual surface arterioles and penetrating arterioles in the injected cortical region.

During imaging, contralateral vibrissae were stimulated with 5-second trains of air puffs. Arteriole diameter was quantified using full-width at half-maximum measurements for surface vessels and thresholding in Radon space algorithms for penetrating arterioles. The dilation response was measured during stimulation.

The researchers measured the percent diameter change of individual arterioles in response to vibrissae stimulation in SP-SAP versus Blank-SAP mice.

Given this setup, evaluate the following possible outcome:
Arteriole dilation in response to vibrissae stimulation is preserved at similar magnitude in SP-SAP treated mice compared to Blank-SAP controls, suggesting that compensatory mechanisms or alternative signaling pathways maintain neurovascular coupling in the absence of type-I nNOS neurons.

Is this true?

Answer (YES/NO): NO